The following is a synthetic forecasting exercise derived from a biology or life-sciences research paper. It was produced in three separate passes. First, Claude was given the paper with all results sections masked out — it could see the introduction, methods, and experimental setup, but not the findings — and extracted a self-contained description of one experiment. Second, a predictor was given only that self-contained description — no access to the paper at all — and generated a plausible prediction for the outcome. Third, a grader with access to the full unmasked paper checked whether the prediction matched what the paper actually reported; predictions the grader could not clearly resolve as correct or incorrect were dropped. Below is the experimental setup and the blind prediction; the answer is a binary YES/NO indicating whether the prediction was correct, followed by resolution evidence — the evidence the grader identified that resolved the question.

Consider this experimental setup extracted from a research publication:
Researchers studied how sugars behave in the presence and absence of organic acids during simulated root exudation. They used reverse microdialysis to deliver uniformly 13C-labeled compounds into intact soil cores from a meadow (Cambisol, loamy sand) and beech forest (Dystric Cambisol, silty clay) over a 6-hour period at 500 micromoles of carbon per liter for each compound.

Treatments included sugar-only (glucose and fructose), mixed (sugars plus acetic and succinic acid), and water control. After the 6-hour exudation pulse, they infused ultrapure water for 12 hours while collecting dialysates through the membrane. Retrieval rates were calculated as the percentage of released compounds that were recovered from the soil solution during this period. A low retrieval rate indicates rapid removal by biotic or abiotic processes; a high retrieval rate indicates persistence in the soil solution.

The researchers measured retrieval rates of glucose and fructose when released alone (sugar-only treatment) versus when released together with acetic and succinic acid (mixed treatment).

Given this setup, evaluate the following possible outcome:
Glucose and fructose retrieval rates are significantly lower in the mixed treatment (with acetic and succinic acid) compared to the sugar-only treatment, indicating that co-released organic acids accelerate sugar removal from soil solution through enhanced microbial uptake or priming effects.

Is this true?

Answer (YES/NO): NO